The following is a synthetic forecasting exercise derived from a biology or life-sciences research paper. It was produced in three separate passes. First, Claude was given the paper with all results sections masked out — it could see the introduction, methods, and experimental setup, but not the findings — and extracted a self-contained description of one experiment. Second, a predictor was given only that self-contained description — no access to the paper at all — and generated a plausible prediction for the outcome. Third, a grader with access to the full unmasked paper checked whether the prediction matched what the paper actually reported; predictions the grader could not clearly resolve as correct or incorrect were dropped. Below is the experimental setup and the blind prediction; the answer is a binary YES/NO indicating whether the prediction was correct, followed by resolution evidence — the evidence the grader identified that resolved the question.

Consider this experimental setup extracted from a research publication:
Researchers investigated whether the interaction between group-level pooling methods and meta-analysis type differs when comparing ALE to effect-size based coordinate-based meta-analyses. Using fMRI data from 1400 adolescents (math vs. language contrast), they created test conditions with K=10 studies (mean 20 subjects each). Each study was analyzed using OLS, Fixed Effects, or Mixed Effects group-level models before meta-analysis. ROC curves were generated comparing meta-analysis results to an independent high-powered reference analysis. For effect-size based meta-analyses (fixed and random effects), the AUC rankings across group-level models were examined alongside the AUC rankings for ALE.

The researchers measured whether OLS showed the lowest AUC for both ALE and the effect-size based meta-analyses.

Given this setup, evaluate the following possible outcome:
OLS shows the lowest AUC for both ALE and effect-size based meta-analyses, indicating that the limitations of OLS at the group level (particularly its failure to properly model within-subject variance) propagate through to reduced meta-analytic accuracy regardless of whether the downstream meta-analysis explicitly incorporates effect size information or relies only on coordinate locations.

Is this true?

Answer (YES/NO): NO